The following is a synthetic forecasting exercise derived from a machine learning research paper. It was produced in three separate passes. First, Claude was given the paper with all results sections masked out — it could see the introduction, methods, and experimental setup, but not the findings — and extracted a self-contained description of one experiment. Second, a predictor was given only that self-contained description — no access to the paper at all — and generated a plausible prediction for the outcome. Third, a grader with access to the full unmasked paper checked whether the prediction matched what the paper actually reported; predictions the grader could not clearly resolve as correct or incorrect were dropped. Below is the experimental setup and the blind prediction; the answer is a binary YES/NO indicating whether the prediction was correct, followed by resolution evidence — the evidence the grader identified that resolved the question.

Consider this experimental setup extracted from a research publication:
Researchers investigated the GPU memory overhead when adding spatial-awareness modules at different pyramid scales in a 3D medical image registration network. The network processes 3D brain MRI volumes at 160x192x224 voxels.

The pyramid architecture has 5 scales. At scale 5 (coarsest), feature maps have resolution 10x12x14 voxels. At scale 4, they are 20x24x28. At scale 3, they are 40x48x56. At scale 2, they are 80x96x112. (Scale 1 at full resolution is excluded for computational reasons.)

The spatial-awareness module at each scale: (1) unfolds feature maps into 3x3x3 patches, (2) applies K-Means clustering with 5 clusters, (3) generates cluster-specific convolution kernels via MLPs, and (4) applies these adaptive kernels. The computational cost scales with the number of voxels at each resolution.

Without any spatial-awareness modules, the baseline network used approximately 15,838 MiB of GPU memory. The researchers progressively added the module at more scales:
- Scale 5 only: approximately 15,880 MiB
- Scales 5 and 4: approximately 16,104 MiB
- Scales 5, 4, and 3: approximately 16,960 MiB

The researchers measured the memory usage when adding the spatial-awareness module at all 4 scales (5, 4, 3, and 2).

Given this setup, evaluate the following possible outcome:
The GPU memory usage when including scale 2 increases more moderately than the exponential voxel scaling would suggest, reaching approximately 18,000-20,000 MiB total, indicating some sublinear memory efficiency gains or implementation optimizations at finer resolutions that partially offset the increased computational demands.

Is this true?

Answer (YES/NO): NO